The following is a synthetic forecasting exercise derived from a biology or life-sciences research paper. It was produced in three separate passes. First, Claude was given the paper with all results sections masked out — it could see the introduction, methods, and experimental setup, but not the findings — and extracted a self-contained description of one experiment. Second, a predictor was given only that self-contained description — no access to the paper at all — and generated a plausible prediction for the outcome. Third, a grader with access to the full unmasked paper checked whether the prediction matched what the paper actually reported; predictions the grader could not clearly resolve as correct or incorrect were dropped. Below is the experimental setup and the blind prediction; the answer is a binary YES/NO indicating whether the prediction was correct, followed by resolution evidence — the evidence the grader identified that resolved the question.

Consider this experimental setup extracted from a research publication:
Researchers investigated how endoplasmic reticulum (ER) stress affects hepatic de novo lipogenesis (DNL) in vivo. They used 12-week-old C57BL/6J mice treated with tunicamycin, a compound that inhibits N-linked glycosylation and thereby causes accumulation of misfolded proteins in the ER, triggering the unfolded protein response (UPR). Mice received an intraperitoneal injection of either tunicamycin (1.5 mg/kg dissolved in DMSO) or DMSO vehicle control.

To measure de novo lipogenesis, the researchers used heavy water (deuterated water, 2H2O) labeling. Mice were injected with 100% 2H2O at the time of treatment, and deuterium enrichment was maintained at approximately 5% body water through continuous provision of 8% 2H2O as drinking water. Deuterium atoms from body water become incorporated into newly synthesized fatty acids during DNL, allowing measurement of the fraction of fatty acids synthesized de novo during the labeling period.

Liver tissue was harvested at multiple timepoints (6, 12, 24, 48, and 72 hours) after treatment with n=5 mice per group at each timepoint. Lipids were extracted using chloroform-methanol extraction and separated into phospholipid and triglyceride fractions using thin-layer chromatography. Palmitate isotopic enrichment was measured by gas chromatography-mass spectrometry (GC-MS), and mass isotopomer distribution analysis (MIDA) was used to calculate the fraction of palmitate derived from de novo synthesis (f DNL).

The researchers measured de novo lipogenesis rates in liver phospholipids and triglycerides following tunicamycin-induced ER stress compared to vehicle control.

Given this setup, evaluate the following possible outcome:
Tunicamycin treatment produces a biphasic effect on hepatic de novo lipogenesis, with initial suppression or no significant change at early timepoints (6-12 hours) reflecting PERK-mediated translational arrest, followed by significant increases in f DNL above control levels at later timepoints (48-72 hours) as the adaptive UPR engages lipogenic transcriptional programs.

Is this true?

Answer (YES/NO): NO